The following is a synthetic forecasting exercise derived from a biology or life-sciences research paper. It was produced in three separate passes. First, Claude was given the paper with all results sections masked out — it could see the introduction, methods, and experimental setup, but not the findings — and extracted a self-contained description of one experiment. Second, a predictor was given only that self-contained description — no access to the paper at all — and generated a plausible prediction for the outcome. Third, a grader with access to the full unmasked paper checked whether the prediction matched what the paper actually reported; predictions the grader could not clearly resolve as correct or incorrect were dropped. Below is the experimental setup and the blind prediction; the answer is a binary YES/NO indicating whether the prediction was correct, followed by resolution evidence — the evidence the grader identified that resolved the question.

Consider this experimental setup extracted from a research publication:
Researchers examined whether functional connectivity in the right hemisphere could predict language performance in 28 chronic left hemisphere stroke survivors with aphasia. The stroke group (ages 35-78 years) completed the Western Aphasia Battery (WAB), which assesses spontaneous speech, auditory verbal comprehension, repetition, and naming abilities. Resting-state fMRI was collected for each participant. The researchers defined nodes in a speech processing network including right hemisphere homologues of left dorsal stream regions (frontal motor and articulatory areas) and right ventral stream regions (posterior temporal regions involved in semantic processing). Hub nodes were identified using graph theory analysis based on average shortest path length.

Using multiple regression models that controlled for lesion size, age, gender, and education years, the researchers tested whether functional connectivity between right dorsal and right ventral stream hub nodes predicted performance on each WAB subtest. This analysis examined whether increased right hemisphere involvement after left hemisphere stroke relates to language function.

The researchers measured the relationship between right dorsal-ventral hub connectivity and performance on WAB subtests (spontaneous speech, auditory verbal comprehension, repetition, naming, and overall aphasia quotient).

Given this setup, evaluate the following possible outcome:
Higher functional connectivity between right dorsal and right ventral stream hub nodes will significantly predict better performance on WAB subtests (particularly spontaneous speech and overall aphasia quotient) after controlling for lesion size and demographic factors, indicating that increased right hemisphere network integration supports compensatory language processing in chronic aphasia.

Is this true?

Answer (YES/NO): NO